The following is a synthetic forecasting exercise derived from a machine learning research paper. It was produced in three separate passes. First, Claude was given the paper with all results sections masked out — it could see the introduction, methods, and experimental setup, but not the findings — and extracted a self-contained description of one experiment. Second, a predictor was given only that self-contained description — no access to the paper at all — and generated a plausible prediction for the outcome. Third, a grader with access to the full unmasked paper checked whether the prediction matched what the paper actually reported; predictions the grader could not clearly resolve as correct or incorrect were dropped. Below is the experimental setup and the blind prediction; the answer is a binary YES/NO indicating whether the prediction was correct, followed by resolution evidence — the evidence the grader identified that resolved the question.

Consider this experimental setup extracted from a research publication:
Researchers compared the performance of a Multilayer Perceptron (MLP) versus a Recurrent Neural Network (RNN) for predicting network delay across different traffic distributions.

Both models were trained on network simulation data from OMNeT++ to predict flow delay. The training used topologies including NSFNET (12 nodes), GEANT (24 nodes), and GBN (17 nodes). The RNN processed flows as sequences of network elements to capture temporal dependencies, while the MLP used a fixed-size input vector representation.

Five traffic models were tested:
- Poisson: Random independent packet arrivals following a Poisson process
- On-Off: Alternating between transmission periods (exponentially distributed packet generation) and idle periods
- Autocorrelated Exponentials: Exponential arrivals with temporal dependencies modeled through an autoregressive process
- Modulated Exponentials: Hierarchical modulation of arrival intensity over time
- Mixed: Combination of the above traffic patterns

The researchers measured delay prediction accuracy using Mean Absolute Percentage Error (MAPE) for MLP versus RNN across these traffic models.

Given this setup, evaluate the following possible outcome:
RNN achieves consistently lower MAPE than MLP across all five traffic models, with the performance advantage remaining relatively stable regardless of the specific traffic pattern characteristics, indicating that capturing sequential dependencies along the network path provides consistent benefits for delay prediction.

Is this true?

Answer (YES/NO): NO